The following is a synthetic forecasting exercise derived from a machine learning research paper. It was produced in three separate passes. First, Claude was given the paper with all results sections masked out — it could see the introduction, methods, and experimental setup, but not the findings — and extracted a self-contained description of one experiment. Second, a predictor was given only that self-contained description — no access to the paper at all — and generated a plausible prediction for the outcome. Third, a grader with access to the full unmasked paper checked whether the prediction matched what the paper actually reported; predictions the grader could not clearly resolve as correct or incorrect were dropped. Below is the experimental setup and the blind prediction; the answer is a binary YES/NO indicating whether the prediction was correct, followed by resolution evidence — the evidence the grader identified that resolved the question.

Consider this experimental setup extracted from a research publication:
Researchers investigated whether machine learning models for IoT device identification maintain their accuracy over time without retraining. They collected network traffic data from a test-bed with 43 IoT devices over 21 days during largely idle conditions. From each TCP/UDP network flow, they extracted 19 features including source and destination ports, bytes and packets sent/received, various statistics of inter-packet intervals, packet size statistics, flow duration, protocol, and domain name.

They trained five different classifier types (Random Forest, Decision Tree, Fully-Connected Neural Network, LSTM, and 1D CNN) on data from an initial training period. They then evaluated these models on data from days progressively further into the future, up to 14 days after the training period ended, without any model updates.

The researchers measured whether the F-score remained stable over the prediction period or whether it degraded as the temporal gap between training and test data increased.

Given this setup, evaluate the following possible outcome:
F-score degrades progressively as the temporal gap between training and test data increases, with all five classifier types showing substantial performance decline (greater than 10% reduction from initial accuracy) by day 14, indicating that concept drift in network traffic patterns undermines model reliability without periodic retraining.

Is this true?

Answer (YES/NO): YES